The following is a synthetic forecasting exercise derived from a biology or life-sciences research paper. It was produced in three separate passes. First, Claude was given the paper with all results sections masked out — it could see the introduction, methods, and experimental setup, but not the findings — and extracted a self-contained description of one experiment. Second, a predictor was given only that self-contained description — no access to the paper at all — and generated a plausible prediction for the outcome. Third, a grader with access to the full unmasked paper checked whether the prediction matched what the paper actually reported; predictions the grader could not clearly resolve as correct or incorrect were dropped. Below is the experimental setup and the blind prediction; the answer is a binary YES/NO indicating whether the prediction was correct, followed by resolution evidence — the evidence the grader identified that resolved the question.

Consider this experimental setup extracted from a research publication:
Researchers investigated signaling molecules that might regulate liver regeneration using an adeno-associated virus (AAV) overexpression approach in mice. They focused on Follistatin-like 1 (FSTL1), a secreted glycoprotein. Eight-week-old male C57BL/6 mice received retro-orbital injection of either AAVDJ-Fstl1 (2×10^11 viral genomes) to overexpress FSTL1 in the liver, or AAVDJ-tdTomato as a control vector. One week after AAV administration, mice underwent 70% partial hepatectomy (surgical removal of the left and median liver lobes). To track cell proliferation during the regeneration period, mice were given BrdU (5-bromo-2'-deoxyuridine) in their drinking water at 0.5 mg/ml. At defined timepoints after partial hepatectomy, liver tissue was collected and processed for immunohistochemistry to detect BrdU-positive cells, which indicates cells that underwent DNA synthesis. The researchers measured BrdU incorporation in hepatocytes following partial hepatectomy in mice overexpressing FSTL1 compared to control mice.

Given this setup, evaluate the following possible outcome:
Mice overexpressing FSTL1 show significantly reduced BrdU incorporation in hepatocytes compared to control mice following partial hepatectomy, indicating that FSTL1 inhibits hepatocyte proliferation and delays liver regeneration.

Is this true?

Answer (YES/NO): NO